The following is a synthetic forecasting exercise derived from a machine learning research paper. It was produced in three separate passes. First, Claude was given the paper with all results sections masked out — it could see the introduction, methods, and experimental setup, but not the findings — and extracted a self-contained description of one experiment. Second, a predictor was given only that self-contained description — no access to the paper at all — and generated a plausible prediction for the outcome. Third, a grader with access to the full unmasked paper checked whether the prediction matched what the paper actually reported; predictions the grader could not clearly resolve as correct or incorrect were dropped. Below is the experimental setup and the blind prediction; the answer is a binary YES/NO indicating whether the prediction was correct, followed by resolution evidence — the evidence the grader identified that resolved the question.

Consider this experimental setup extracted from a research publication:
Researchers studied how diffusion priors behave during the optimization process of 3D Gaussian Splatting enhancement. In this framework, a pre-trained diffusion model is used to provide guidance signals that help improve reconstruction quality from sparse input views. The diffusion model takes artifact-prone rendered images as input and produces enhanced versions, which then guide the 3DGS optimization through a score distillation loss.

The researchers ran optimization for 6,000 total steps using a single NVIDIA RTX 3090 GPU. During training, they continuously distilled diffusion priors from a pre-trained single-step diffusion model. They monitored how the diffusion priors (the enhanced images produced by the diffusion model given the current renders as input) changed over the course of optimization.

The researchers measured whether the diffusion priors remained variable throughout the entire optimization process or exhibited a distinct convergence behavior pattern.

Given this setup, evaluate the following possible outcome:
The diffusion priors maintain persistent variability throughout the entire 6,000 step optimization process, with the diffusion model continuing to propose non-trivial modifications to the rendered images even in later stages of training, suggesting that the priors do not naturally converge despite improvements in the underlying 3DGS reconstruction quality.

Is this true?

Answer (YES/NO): NO